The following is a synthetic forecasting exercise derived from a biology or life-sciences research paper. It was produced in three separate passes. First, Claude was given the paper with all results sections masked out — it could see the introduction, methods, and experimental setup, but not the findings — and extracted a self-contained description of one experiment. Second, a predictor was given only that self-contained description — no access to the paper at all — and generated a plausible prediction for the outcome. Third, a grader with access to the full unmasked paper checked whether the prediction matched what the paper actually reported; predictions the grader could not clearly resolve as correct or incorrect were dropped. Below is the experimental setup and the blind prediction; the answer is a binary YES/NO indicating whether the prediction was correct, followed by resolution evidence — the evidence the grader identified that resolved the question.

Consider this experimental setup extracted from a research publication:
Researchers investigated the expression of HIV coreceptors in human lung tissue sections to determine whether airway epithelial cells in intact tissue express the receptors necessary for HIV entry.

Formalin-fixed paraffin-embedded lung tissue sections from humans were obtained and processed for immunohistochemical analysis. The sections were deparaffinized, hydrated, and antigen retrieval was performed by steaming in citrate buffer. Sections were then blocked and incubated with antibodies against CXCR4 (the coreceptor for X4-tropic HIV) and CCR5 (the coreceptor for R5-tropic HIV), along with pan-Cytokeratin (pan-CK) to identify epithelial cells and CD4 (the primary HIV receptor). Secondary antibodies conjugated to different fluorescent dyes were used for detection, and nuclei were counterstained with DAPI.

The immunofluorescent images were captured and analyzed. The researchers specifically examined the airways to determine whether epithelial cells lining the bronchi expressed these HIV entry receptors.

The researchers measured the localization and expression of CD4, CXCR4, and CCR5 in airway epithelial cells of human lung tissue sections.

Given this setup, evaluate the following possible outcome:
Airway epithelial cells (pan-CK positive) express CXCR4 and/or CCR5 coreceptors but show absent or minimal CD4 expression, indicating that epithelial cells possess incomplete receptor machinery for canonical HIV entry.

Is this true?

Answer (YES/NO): NO